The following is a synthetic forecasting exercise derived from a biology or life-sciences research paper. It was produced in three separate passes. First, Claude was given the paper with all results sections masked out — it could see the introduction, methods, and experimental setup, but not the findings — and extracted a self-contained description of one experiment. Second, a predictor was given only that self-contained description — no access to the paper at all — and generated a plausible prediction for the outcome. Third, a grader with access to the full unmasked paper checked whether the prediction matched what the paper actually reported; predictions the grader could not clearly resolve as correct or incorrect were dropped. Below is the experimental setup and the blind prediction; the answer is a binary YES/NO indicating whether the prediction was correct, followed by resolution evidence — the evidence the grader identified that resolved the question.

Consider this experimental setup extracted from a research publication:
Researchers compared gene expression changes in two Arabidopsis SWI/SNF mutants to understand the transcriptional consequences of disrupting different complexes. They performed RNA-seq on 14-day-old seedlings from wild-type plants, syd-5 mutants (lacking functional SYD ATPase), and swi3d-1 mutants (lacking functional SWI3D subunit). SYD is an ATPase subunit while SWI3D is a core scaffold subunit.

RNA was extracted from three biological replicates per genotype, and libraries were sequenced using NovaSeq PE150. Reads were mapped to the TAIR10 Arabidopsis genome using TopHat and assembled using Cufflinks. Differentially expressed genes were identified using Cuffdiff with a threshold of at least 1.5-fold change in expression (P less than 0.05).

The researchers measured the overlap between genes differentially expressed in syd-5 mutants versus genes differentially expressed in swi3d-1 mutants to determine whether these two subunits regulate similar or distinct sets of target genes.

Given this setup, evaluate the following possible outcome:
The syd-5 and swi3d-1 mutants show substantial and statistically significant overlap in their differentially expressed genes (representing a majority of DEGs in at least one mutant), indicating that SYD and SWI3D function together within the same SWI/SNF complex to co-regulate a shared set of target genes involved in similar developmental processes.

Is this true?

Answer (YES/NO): YES